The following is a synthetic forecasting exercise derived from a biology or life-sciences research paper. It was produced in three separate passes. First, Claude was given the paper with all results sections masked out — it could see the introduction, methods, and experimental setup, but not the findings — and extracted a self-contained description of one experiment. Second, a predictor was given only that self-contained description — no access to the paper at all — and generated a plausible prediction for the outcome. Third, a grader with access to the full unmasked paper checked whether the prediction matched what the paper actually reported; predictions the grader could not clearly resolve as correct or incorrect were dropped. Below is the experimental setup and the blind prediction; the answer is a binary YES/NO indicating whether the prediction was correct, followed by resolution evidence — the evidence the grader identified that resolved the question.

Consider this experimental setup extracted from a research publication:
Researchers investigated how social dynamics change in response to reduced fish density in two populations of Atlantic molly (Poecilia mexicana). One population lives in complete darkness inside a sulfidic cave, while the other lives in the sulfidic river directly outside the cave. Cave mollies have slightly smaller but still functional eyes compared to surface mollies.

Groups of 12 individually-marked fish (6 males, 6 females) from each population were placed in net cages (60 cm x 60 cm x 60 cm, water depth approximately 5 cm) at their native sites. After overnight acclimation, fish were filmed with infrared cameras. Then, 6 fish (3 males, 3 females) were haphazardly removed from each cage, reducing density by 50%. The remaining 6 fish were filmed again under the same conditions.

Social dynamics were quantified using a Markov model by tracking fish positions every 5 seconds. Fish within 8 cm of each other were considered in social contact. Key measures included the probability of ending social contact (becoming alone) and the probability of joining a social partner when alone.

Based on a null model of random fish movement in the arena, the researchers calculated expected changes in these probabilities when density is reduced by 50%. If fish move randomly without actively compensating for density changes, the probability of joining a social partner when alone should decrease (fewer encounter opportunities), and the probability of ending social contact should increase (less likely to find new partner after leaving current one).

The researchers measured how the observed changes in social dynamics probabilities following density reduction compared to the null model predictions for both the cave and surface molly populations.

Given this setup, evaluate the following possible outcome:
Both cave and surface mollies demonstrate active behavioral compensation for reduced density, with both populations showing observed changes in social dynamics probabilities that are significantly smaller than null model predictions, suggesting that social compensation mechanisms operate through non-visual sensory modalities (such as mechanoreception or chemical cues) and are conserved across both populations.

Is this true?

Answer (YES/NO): NO